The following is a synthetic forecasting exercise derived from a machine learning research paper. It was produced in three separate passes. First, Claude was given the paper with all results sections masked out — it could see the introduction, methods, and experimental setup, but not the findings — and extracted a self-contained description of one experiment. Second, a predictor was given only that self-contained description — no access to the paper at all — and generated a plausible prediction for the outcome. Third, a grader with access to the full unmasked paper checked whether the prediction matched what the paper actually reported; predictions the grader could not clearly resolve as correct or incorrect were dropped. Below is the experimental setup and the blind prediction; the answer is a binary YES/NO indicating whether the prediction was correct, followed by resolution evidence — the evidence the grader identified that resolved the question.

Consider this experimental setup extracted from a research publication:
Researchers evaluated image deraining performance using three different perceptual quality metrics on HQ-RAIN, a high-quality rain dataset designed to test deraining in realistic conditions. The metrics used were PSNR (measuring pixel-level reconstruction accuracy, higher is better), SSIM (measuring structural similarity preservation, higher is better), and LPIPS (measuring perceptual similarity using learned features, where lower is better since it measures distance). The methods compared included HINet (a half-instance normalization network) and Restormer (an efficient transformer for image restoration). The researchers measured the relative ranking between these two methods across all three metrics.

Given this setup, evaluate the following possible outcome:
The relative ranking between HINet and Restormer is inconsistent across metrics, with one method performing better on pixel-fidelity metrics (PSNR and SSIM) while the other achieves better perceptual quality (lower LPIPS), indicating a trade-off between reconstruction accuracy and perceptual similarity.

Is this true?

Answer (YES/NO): NO